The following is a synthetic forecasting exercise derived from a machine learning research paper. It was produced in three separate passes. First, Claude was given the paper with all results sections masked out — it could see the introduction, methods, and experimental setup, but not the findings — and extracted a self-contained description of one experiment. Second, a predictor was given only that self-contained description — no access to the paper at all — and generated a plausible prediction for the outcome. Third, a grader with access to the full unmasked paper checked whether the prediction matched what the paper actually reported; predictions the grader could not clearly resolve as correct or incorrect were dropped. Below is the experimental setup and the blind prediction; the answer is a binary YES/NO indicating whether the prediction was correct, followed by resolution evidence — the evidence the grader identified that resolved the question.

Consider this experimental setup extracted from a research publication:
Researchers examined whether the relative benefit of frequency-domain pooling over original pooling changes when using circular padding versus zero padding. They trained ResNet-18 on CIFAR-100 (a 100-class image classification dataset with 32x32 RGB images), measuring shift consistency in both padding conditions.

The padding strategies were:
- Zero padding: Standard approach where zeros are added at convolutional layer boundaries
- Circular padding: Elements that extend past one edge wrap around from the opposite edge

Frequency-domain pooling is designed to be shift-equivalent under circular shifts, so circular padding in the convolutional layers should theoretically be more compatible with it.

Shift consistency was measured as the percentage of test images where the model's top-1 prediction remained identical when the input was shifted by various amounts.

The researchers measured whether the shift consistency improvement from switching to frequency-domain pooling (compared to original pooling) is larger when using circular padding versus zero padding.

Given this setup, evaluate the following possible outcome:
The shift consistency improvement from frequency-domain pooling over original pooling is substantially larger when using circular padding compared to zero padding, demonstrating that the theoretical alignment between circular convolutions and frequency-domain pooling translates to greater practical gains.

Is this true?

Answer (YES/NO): YES